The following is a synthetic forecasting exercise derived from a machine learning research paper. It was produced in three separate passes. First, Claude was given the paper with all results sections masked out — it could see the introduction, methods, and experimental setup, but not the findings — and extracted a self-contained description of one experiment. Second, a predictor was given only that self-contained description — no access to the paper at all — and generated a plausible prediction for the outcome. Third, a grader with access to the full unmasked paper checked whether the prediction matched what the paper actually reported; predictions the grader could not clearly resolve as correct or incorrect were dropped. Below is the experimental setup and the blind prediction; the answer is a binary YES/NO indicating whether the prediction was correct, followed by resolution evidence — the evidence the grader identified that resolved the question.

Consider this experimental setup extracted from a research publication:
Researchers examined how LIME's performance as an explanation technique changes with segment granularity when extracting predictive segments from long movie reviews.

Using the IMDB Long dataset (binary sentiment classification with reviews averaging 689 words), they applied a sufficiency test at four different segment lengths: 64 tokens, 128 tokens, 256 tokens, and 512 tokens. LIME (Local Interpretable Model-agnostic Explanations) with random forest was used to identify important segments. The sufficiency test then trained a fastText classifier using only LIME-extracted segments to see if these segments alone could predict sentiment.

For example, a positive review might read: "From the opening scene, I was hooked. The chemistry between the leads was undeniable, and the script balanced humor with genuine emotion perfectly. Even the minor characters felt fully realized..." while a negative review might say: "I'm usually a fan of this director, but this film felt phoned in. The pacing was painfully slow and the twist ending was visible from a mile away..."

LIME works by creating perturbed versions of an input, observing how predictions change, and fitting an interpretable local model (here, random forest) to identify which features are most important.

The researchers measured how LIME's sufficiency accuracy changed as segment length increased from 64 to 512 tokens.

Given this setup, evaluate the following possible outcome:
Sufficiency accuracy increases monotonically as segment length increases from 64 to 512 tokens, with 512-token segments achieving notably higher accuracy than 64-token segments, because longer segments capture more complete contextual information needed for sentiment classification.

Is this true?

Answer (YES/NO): YES